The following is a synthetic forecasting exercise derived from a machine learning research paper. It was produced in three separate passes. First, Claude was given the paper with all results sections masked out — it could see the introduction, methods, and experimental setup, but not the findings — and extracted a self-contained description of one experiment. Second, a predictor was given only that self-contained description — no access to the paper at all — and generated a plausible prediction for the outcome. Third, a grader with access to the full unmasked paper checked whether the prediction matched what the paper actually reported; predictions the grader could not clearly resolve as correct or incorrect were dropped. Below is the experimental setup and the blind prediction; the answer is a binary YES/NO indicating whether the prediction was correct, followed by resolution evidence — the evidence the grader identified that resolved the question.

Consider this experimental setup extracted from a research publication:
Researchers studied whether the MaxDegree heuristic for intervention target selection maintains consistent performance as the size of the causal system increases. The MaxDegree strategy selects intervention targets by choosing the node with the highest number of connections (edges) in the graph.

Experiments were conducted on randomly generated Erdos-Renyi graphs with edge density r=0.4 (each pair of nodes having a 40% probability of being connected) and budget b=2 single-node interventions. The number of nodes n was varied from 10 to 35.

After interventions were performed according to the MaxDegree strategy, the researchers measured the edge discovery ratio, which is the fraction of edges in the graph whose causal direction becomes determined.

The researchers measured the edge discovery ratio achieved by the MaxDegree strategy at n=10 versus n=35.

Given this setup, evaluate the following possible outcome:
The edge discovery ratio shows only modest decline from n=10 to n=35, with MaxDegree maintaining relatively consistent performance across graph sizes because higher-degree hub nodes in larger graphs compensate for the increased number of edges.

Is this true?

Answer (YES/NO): NO